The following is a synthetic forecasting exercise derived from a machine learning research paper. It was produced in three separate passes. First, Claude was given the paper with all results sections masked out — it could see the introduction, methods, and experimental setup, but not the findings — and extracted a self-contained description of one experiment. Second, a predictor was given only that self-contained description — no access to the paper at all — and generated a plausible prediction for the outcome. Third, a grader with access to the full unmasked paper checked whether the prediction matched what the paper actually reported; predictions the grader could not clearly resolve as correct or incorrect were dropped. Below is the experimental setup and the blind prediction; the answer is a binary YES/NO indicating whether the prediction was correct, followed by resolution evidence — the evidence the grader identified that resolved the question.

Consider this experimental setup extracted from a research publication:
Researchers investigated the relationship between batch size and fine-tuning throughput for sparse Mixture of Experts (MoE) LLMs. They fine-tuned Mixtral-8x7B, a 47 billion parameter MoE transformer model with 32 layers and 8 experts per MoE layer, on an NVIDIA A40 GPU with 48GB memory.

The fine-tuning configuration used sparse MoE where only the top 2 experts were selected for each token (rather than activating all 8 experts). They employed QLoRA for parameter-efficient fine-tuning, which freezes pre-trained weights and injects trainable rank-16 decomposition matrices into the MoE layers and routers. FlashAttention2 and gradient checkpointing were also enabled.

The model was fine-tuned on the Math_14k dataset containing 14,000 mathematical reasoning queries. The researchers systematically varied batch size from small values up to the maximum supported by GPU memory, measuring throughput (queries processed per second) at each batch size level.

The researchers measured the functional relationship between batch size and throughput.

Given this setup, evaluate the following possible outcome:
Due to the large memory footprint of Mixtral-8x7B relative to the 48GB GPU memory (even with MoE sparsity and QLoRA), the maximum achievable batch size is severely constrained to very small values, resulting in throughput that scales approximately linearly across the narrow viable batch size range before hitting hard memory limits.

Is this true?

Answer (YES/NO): NO